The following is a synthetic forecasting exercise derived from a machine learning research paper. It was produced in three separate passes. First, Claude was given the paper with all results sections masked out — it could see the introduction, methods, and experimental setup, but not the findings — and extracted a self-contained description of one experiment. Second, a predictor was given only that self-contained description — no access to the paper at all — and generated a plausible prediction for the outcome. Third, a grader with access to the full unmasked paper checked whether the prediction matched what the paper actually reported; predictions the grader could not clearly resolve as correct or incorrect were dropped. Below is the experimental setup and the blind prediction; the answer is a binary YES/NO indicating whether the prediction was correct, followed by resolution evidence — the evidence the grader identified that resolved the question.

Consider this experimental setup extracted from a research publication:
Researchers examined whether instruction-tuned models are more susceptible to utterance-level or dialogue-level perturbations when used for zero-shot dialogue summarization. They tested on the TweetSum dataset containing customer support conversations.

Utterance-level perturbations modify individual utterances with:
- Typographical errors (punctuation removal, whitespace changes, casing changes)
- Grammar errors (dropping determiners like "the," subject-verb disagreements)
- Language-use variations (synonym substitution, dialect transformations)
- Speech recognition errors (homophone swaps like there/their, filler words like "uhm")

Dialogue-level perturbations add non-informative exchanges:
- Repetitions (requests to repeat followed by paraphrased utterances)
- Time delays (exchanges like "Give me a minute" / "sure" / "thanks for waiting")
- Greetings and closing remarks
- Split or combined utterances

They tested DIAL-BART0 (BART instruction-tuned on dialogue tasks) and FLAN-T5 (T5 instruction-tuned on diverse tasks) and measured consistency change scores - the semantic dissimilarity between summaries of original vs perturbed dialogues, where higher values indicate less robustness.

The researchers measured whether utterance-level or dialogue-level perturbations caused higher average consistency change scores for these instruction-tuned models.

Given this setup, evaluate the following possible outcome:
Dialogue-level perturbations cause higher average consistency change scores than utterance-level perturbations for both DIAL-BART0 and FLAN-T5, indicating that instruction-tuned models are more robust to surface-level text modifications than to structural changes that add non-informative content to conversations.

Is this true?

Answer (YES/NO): YES